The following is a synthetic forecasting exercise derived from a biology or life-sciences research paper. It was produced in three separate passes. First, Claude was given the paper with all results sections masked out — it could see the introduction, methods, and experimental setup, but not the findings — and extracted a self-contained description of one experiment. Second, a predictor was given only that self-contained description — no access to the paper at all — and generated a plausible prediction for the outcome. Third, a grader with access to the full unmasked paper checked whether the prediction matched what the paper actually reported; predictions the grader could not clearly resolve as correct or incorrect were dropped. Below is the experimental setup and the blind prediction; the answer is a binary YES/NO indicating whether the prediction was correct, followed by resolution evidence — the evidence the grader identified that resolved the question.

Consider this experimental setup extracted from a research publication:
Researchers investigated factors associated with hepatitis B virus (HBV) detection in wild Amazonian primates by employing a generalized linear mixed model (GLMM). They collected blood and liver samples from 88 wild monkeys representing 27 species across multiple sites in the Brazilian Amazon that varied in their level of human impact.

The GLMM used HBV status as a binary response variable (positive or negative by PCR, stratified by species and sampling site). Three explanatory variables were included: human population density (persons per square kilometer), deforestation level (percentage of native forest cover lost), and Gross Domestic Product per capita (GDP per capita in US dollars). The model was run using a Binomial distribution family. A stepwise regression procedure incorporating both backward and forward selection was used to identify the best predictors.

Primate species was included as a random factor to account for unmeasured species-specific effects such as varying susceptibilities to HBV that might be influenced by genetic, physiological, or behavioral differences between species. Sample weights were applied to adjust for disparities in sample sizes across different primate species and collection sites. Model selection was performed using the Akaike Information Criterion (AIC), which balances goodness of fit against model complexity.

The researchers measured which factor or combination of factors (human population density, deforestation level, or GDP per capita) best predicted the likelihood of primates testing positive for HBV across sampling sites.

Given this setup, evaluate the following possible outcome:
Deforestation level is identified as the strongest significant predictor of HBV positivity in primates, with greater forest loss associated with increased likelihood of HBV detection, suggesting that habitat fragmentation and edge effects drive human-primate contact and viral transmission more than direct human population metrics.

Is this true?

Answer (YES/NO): NO